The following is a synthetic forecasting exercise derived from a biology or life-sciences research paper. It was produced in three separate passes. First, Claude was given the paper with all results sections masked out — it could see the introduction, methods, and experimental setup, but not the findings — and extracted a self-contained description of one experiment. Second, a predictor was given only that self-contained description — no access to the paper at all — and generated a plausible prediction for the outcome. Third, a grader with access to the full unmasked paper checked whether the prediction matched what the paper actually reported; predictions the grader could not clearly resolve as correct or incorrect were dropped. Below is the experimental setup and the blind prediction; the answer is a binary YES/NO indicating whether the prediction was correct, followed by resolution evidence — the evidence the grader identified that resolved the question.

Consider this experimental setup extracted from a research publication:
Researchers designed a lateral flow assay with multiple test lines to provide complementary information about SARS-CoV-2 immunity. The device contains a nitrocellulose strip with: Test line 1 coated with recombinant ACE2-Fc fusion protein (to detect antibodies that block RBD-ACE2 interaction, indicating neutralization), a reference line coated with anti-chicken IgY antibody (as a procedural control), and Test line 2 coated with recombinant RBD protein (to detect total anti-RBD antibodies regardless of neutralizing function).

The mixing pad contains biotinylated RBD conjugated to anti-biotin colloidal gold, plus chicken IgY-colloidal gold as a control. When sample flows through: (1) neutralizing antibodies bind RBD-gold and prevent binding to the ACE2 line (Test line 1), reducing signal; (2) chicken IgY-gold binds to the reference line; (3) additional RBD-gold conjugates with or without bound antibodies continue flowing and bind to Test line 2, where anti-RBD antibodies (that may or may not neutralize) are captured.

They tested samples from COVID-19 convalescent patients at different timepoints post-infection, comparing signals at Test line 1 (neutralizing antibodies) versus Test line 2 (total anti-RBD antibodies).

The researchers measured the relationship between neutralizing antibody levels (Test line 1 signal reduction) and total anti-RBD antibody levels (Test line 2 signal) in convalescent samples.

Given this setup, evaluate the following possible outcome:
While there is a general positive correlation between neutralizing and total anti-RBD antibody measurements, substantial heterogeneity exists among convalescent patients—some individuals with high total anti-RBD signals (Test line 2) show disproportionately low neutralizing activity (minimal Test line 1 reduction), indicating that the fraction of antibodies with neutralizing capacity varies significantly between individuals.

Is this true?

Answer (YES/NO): YES